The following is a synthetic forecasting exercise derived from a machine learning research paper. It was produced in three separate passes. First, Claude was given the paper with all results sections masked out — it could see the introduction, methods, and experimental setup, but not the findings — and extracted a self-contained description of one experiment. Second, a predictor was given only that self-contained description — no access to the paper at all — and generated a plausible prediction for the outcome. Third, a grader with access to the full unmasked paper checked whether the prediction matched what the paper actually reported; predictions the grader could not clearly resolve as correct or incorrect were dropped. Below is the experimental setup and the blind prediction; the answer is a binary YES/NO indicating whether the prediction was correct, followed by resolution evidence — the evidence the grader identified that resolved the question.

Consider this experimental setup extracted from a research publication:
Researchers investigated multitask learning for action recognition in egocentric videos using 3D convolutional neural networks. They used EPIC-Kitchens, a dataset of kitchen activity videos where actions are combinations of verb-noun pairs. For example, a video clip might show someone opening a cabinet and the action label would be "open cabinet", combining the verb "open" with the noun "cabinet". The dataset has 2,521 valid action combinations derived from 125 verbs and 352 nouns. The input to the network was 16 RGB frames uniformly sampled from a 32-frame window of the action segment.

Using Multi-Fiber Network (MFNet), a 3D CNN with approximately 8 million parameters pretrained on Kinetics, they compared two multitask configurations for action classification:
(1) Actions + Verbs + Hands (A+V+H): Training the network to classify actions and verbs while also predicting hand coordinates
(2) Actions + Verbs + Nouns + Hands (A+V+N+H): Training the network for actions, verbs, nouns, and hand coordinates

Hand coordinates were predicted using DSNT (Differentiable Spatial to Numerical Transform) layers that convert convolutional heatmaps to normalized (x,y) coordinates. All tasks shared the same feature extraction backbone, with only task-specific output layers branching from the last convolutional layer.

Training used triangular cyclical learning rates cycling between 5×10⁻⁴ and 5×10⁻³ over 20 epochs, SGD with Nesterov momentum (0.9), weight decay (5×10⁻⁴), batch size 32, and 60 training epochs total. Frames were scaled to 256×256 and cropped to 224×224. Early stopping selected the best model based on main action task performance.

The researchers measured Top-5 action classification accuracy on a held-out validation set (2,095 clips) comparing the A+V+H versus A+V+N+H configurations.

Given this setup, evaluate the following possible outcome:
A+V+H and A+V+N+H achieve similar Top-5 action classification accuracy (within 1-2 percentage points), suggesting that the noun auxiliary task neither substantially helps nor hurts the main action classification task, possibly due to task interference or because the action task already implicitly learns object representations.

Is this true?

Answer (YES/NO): NO